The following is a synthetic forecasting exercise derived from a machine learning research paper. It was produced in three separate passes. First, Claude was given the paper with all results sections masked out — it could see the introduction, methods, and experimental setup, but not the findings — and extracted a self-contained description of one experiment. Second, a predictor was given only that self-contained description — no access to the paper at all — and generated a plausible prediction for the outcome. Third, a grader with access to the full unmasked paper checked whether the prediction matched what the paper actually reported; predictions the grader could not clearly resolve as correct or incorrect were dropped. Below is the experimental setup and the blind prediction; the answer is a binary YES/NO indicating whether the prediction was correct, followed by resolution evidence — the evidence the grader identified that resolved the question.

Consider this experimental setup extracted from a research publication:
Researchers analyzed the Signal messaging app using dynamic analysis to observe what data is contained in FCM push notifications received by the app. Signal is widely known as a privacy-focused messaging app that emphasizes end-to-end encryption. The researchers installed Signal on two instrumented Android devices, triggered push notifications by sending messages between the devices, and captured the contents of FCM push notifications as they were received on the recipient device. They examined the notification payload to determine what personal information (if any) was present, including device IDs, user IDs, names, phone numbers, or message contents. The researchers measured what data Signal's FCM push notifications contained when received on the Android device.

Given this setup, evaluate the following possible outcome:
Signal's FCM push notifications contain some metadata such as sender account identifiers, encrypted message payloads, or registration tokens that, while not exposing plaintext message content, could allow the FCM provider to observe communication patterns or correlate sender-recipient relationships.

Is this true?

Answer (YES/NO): NO